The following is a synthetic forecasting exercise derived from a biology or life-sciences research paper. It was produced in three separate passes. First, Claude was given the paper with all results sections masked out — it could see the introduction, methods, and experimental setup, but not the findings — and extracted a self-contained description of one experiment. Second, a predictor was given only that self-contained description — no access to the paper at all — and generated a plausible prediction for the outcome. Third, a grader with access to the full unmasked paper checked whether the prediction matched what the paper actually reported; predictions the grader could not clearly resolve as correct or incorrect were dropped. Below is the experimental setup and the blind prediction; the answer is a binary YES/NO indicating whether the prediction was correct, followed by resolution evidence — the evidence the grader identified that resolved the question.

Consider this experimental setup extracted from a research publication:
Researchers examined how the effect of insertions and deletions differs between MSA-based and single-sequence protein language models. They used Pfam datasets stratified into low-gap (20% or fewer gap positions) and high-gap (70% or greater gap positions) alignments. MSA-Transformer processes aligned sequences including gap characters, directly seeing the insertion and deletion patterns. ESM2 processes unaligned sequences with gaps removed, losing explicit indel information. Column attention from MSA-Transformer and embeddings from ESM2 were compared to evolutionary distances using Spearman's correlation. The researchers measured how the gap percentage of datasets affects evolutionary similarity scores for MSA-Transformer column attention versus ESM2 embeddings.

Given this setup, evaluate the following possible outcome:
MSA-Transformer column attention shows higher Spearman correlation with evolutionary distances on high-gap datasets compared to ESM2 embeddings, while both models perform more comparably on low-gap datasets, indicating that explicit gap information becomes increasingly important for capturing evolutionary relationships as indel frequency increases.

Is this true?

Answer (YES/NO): NO